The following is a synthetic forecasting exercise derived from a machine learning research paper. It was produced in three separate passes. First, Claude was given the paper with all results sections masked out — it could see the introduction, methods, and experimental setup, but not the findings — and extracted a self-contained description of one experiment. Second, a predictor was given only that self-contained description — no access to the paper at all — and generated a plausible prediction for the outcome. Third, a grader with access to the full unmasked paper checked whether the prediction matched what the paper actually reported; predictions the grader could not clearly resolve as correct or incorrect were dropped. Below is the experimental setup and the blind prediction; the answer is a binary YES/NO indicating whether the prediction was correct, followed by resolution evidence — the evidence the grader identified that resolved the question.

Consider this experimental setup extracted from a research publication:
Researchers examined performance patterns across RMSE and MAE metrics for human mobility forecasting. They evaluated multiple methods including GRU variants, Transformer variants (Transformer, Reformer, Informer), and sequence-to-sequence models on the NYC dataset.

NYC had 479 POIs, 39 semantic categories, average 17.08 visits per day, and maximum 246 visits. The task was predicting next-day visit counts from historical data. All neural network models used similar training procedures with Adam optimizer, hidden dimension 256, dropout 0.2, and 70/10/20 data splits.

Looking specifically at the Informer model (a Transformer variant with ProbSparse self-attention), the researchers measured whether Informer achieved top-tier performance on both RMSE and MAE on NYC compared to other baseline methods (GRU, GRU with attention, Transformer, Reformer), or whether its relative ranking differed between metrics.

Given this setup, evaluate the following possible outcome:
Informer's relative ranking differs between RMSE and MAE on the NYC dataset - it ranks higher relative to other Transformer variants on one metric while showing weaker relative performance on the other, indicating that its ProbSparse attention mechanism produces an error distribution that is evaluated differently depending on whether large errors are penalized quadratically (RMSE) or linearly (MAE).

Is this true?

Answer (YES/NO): NO